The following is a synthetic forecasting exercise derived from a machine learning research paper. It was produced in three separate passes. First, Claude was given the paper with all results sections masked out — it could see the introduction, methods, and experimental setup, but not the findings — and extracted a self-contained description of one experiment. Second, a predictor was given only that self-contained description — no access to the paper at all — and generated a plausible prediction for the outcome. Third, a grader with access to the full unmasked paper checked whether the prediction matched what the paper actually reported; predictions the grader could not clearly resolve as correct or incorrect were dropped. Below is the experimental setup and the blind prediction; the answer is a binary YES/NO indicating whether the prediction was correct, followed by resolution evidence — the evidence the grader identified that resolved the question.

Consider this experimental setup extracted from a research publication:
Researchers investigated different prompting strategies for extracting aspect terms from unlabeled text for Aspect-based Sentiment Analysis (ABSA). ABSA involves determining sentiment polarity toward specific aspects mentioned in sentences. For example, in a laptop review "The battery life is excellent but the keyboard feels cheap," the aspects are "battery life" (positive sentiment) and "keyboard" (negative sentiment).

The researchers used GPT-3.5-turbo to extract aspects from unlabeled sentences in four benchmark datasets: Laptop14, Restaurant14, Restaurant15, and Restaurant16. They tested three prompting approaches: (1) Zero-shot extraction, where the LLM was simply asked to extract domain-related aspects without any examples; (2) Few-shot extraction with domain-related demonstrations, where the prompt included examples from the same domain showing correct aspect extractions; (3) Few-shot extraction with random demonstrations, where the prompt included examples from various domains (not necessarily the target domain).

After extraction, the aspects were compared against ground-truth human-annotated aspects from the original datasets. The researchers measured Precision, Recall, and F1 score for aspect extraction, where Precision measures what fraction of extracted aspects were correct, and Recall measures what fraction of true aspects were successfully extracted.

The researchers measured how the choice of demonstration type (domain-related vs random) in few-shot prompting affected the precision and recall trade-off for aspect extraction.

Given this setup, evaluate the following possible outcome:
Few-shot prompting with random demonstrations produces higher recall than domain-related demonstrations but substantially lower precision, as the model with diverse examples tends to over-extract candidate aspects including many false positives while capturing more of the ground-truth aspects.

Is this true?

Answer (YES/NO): NO